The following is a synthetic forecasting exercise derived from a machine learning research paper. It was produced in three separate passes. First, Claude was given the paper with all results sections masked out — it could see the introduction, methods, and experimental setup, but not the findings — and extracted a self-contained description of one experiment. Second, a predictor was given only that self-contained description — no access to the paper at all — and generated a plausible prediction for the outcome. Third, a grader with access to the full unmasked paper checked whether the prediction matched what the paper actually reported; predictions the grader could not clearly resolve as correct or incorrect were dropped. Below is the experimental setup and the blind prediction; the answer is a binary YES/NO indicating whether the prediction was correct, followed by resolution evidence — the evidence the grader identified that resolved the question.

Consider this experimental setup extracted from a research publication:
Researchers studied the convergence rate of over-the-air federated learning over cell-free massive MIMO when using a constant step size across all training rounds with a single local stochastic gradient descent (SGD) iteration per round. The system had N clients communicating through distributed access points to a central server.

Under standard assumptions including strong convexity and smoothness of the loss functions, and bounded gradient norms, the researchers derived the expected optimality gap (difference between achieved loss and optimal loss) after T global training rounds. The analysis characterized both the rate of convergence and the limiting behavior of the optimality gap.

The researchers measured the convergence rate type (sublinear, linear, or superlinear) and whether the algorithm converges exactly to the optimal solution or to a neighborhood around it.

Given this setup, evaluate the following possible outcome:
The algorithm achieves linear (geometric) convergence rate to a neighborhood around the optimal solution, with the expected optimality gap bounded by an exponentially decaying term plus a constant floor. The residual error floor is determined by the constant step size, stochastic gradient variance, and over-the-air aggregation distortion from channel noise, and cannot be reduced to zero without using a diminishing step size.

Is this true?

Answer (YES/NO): YES